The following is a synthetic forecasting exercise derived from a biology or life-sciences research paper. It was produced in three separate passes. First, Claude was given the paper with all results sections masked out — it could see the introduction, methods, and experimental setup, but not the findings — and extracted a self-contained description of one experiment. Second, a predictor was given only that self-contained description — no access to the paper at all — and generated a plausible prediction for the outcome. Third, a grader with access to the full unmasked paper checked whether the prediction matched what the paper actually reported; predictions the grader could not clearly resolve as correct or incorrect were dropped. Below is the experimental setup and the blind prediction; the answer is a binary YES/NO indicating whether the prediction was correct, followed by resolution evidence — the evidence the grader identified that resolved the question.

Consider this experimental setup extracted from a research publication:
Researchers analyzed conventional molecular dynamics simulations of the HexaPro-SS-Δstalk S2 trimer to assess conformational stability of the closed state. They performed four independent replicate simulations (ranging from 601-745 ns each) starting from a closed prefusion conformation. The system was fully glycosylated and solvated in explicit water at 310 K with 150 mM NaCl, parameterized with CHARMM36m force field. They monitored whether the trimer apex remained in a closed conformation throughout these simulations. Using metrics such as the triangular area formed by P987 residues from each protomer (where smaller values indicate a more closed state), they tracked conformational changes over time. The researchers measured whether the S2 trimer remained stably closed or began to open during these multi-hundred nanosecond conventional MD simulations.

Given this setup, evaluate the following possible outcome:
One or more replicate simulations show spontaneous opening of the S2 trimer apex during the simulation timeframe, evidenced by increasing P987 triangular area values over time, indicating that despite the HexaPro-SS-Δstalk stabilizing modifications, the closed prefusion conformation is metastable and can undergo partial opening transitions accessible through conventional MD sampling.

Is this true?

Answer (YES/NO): YES